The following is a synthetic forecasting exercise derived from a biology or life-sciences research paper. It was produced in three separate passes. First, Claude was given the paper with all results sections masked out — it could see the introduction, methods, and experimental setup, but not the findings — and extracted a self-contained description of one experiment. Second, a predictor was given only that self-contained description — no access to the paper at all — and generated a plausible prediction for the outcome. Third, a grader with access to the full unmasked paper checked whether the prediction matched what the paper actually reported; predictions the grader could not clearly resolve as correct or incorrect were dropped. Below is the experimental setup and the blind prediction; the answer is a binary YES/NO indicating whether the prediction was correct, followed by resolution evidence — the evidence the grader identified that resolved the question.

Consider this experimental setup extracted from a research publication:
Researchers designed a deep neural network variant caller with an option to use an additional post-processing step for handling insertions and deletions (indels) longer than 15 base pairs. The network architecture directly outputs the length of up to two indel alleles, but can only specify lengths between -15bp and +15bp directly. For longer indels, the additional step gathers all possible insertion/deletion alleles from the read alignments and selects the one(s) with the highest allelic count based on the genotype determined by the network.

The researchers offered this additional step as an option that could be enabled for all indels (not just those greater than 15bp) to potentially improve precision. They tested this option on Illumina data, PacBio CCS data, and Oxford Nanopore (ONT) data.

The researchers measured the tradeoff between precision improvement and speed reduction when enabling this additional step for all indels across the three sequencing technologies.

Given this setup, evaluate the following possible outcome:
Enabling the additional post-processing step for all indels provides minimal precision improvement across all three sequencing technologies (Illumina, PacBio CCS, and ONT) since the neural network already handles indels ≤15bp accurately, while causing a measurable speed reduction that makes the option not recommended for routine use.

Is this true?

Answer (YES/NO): YES